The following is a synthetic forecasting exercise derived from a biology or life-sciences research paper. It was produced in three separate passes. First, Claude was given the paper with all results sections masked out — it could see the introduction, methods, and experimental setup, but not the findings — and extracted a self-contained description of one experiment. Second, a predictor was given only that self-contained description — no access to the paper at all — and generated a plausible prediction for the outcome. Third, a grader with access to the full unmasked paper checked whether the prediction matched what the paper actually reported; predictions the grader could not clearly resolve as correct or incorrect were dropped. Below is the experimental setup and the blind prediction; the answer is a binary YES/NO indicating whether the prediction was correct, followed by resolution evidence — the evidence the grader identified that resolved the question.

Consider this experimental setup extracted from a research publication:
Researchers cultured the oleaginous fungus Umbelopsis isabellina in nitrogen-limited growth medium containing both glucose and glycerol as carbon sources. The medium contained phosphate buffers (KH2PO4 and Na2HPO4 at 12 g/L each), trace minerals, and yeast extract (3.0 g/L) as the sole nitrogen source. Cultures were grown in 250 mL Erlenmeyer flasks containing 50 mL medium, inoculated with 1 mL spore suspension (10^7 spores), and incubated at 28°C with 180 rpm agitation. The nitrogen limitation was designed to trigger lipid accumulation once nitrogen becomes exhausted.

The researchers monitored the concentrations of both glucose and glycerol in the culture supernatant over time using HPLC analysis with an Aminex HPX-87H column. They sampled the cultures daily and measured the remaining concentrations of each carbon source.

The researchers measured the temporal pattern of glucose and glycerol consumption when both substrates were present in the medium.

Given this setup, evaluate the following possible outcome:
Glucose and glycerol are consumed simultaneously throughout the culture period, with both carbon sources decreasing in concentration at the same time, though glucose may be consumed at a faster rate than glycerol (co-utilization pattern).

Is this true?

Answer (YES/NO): NO